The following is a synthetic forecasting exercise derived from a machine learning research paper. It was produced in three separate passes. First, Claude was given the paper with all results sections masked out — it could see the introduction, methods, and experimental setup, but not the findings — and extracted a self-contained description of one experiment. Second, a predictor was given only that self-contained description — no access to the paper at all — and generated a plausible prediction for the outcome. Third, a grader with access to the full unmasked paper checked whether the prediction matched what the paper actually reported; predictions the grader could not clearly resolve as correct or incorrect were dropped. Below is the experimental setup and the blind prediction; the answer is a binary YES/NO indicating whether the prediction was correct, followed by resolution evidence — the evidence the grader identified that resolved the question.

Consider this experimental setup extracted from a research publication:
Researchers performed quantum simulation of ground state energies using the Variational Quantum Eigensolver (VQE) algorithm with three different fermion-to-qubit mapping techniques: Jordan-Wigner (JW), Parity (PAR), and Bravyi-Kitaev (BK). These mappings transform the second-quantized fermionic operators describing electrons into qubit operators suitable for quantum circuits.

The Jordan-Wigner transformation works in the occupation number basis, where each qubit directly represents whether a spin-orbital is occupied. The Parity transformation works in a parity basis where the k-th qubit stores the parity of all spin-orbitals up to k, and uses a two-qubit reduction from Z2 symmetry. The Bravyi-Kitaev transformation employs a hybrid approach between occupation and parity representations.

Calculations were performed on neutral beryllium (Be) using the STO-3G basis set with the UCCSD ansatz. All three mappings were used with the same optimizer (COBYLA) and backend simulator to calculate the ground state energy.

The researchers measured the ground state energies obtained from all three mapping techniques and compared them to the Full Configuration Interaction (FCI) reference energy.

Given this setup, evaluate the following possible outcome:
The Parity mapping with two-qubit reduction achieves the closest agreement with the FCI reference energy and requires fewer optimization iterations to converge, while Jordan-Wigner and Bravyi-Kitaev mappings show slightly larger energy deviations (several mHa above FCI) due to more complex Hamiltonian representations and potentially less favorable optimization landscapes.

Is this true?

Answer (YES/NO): NO